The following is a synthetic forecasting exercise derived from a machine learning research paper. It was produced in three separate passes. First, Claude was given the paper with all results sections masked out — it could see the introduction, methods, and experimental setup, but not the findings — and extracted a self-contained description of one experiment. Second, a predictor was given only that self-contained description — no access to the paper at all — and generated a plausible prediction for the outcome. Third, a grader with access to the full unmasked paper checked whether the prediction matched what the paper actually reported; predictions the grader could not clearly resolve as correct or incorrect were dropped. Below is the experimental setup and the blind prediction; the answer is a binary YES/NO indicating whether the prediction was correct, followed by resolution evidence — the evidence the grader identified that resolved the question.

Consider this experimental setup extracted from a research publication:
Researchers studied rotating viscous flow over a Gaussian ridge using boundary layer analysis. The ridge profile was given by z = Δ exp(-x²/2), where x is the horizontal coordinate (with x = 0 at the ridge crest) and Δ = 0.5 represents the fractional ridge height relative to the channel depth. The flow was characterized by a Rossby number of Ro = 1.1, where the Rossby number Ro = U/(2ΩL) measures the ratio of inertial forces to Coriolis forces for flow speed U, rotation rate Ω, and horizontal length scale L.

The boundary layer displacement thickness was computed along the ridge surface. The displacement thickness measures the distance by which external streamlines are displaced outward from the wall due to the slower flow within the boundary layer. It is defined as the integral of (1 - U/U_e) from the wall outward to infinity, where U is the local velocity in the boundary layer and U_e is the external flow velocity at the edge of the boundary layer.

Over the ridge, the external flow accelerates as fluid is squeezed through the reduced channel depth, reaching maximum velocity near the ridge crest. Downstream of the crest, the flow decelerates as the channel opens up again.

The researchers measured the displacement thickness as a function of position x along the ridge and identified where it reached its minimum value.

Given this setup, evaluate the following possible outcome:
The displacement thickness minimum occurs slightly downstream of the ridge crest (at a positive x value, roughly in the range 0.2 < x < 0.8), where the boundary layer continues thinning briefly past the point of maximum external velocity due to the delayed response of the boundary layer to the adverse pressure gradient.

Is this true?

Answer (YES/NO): NO